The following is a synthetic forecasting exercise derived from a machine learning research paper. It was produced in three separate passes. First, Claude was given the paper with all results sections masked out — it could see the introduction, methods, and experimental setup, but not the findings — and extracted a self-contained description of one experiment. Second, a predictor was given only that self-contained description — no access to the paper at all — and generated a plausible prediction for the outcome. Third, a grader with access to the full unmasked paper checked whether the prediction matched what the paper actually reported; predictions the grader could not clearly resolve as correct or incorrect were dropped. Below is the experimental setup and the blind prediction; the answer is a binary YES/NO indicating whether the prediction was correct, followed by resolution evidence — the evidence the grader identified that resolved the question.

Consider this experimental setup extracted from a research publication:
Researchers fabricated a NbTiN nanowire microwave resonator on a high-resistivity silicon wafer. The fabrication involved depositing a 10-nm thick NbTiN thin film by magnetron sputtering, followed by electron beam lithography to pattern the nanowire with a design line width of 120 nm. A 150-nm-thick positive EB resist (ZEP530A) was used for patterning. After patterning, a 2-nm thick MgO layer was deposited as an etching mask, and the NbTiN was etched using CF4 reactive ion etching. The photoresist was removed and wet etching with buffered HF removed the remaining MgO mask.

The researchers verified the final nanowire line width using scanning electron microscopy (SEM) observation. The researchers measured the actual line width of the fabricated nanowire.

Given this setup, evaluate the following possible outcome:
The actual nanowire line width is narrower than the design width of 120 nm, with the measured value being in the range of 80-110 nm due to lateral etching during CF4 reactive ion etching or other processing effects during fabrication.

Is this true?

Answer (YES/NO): NO